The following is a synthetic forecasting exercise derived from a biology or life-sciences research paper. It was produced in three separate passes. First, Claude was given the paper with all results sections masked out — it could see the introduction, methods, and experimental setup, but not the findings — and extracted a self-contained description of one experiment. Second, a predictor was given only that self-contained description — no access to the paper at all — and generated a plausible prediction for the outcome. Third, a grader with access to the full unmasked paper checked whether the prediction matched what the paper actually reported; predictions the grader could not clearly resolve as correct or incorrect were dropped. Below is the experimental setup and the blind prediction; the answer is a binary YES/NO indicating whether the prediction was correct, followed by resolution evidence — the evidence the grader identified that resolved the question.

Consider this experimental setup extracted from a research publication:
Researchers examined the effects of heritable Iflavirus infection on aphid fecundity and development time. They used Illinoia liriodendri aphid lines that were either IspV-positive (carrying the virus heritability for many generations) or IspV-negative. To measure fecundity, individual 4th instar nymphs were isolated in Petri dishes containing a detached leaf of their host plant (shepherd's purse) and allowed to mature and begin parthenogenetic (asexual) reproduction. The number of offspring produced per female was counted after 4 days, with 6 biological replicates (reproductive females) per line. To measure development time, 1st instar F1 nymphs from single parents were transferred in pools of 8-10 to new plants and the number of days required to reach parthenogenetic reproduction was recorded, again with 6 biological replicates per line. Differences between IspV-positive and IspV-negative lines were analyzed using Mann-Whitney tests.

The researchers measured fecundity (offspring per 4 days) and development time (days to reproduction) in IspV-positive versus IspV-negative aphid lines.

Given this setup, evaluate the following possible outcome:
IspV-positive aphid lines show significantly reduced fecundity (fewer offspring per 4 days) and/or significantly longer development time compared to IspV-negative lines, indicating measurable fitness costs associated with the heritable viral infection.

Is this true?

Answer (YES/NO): NO